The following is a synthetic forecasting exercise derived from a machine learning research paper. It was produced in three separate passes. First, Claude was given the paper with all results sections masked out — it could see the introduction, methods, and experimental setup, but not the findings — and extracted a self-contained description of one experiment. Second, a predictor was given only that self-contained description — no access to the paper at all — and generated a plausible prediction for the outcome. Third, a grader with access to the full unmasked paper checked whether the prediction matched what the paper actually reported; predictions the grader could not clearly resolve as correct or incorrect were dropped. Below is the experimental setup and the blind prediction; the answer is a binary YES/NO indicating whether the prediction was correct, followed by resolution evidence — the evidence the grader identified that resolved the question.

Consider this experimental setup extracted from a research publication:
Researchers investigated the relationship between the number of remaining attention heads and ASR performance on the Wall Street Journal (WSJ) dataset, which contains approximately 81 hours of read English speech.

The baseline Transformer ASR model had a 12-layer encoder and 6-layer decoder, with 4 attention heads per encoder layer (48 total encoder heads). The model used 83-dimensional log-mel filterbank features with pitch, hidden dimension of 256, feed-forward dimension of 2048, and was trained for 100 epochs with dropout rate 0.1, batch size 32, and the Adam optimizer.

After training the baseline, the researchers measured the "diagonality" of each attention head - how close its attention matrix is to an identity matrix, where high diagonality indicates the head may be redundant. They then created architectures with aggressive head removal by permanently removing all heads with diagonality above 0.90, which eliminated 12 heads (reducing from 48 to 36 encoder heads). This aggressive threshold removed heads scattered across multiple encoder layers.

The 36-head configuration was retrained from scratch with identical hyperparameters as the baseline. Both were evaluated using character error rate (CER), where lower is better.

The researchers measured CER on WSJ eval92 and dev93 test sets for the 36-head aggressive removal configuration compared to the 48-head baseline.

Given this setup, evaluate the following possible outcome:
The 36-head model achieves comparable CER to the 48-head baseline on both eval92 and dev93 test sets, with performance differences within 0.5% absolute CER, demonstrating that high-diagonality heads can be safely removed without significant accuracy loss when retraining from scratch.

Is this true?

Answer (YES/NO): YES